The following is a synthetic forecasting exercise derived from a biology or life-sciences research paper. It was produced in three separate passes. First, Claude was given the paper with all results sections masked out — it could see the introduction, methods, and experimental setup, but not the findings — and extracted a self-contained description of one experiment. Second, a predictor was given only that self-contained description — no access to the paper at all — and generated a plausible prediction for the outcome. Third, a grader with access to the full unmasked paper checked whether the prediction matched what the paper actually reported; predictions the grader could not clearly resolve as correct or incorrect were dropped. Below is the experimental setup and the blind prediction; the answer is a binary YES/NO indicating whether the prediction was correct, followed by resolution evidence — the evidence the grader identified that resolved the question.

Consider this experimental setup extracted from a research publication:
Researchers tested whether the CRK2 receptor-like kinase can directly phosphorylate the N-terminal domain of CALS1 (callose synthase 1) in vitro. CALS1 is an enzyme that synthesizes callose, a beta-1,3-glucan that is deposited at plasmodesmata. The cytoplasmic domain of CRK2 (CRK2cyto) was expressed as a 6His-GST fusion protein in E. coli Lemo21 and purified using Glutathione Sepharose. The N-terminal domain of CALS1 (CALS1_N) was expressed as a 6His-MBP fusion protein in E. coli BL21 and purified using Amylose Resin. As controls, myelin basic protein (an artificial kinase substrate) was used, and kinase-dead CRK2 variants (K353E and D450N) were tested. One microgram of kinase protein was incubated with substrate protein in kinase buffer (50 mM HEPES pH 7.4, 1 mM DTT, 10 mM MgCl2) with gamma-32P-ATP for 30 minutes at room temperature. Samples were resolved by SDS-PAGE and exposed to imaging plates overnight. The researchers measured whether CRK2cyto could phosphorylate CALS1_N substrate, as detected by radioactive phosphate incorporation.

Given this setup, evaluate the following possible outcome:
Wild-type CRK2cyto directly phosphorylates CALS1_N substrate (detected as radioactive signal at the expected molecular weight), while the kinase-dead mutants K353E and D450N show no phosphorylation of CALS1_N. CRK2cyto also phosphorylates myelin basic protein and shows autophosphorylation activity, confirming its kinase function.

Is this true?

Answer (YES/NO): YES